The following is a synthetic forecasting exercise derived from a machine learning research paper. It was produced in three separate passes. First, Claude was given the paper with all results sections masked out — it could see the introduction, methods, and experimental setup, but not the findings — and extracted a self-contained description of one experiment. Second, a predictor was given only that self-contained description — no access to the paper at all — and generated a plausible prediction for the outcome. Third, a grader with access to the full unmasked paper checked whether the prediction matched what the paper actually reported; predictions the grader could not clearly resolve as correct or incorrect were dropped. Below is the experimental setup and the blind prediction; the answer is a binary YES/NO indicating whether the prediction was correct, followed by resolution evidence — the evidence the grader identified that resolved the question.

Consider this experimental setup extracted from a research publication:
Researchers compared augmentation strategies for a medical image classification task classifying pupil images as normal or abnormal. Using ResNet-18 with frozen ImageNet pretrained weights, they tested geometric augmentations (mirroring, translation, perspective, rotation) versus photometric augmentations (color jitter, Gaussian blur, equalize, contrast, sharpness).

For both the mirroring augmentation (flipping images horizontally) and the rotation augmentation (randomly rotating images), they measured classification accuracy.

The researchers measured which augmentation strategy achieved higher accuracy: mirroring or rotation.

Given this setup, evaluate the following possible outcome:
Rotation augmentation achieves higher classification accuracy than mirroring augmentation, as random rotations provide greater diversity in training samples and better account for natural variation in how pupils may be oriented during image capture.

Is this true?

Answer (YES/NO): YES